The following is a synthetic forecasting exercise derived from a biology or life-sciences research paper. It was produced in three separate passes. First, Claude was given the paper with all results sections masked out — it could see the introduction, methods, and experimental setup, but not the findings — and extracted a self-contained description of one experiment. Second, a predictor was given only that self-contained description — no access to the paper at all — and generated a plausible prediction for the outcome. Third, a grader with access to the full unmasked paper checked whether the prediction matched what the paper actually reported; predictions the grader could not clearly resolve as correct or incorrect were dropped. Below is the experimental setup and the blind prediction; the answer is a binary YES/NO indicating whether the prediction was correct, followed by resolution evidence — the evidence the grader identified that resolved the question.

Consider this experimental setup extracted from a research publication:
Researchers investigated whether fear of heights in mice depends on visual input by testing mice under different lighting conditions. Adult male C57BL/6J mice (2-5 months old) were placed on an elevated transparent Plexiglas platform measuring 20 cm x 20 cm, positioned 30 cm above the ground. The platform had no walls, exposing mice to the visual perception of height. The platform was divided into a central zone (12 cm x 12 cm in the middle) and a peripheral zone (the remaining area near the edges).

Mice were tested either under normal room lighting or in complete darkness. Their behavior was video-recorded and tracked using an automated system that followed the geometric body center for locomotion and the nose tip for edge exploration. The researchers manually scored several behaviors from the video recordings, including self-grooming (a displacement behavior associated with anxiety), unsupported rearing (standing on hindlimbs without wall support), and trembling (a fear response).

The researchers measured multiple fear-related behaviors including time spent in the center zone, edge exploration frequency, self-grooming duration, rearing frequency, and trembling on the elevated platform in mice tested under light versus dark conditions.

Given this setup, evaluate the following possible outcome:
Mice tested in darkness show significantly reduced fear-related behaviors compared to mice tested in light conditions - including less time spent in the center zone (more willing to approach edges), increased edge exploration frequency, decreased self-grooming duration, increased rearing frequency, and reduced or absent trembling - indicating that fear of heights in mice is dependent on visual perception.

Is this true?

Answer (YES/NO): NO